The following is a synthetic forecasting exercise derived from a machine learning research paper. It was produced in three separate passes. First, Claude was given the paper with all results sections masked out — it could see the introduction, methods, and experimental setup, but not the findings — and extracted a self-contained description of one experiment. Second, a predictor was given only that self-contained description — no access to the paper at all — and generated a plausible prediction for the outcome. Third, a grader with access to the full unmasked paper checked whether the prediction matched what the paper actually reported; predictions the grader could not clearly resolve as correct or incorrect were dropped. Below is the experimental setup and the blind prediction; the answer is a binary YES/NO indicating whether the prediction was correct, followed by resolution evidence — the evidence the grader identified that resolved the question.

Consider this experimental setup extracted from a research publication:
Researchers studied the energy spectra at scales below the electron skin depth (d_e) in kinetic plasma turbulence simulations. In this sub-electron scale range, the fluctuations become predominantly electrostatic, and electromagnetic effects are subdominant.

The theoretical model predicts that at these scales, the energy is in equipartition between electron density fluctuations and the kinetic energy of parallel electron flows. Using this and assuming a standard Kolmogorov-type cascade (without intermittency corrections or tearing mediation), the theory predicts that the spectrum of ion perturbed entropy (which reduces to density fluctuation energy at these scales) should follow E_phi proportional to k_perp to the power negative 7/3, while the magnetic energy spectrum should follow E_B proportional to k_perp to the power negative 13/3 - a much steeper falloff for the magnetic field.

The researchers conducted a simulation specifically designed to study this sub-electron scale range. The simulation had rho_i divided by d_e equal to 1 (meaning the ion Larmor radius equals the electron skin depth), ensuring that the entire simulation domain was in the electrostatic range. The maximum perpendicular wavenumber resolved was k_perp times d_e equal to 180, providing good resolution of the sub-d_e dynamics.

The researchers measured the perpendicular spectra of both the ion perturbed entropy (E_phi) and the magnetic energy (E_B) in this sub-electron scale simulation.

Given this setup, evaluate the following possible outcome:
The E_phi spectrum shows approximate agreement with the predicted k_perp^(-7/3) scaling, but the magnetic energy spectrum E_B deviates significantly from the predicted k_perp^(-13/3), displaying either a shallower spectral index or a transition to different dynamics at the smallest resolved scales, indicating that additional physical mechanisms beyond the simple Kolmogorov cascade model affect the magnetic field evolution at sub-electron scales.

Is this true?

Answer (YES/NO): NO